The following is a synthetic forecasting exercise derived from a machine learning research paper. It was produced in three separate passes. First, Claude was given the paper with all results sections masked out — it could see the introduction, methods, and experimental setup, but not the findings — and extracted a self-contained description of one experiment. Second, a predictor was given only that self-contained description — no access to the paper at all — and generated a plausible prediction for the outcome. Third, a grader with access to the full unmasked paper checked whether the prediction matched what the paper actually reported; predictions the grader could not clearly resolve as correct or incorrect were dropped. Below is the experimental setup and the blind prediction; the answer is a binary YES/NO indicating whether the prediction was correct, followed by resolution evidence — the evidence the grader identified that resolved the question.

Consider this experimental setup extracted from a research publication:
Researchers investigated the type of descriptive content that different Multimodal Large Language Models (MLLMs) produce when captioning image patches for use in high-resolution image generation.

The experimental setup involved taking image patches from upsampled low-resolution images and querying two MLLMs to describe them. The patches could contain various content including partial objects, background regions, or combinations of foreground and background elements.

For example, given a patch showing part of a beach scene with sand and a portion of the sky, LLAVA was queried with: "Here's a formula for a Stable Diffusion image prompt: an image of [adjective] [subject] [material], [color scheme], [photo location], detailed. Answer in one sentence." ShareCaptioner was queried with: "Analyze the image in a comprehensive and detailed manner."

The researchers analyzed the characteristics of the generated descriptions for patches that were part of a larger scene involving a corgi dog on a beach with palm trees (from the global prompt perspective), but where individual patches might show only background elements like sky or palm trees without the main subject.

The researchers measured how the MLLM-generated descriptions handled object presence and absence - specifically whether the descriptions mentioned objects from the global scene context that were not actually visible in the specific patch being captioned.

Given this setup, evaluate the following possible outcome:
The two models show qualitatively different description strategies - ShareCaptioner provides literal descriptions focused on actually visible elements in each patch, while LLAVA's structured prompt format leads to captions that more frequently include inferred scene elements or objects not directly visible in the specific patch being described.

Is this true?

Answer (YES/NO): NO